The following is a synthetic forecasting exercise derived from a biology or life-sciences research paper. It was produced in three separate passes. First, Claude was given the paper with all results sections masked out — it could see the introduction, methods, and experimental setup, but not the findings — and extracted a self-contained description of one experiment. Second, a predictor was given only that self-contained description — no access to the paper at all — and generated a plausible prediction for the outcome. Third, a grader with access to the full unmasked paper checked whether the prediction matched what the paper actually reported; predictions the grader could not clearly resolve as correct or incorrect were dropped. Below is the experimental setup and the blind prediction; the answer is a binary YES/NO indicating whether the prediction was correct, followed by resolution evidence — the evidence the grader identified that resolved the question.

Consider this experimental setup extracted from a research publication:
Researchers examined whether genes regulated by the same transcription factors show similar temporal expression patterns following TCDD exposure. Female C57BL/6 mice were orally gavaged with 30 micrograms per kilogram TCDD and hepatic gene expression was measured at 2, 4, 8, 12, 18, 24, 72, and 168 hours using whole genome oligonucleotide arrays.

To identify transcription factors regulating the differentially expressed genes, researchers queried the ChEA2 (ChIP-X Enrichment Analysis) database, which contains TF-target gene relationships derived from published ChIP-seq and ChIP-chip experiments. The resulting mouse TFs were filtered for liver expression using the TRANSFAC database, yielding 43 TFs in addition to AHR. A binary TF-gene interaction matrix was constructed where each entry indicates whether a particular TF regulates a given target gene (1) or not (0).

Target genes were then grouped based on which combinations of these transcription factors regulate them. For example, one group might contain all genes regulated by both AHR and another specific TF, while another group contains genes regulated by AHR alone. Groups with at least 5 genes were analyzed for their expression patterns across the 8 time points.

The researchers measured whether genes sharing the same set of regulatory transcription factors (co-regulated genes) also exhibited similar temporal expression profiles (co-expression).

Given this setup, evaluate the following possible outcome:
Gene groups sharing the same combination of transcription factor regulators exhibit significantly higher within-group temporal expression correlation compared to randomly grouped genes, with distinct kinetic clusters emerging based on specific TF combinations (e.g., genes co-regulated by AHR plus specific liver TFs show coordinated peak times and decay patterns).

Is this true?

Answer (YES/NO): NO